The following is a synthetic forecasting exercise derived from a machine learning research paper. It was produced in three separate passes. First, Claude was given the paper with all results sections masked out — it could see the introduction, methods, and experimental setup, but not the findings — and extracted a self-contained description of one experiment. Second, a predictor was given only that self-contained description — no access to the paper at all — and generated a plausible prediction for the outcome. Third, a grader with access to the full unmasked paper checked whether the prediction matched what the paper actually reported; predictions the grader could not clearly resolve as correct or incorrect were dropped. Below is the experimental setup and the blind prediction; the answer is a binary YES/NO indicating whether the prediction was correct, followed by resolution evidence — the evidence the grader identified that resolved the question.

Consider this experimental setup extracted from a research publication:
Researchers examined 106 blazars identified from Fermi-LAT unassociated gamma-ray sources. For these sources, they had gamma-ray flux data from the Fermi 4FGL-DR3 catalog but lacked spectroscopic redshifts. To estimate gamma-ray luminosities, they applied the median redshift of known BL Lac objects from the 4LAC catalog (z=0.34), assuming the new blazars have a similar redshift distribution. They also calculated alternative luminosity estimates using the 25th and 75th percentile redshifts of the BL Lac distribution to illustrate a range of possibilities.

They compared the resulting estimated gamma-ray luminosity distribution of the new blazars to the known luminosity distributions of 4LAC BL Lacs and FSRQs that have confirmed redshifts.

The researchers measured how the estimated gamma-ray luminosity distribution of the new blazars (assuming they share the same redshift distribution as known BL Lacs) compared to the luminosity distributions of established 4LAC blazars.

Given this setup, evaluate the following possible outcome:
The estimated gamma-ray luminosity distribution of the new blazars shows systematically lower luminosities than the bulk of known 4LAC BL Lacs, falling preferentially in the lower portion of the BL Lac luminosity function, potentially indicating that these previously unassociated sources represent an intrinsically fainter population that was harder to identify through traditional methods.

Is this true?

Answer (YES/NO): YES